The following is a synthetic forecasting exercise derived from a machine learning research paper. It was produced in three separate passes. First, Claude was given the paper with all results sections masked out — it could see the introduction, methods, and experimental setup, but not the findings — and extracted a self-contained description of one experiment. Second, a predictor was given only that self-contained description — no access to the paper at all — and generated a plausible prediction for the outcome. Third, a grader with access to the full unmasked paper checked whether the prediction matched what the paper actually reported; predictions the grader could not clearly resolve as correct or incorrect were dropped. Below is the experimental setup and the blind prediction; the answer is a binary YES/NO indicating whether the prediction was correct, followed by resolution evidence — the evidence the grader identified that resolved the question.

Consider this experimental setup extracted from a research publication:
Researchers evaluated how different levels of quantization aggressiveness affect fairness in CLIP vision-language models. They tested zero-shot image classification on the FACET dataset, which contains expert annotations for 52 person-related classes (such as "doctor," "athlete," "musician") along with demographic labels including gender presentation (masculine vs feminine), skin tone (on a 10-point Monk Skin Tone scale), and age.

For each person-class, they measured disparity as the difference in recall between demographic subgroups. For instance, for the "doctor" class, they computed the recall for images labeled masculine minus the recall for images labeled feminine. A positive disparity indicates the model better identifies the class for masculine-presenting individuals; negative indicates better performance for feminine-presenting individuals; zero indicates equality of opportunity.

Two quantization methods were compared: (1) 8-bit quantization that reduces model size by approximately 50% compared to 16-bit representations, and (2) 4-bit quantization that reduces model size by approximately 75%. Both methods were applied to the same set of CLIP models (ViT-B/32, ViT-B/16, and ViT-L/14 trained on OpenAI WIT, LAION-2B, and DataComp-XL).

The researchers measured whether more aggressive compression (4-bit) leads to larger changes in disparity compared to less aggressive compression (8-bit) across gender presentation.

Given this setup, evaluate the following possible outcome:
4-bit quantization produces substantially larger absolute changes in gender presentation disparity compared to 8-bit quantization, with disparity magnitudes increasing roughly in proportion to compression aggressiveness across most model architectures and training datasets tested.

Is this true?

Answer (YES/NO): NO